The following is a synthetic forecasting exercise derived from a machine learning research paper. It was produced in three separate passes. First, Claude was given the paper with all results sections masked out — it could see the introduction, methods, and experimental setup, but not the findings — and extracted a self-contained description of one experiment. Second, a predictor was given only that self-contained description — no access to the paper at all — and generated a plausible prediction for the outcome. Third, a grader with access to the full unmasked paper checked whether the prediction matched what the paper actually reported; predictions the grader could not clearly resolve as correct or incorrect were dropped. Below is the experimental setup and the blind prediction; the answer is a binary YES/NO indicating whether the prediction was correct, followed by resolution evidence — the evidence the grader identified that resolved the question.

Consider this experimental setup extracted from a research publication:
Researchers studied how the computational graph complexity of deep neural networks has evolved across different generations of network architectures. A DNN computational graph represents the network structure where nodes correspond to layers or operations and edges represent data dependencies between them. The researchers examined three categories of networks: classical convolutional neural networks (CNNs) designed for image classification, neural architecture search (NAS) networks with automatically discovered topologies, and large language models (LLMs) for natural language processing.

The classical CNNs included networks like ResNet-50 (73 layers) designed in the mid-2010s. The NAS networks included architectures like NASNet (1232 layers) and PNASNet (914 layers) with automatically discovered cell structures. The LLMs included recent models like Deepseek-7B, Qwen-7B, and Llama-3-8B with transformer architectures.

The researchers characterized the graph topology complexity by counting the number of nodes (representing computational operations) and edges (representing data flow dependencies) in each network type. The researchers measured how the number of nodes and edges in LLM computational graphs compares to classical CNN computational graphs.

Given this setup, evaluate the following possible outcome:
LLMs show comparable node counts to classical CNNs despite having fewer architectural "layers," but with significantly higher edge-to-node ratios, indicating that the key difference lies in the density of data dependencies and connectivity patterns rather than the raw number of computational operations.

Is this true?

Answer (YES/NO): NO